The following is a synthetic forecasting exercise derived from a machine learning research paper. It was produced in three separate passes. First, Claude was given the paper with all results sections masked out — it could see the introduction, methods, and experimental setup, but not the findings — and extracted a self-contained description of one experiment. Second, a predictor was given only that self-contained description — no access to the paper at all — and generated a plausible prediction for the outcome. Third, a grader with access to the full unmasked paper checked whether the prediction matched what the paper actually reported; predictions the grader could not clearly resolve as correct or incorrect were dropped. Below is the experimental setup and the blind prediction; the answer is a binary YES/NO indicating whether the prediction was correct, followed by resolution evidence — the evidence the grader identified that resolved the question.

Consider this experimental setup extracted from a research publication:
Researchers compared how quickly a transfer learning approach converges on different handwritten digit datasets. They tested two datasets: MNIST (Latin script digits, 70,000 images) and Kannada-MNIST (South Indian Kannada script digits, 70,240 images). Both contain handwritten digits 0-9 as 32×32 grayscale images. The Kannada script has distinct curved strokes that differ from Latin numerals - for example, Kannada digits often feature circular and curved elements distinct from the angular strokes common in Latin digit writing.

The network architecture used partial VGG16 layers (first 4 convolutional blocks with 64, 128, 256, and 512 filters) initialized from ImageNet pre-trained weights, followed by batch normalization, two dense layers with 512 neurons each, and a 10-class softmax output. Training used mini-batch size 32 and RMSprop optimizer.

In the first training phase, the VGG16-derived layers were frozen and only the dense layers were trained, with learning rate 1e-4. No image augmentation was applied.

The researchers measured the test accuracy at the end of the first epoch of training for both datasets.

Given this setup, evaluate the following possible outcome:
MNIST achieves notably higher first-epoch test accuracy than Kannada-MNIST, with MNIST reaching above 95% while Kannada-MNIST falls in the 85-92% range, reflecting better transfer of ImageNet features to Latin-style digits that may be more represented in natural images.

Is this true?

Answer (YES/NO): NO